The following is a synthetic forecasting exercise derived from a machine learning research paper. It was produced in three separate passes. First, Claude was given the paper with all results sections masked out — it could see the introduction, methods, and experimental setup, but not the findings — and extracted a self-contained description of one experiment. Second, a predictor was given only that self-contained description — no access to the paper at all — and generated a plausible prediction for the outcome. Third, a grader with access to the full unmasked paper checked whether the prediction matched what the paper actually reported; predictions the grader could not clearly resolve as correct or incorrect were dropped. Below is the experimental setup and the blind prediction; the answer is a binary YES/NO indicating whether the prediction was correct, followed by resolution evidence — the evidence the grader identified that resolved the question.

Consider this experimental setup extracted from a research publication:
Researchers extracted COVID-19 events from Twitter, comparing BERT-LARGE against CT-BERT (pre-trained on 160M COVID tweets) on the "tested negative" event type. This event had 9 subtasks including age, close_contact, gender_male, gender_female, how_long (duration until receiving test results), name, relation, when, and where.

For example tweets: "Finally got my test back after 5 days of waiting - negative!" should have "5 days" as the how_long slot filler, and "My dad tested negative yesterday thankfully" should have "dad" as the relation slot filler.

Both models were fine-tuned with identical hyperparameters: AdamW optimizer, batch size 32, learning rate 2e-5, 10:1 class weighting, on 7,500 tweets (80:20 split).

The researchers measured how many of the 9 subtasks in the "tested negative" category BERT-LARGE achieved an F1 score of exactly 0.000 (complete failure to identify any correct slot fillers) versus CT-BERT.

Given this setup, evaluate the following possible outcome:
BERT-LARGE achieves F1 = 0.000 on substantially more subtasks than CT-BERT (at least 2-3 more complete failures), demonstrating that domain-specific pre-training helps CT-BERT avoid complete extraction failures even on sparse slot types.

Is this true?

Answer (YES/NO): YES